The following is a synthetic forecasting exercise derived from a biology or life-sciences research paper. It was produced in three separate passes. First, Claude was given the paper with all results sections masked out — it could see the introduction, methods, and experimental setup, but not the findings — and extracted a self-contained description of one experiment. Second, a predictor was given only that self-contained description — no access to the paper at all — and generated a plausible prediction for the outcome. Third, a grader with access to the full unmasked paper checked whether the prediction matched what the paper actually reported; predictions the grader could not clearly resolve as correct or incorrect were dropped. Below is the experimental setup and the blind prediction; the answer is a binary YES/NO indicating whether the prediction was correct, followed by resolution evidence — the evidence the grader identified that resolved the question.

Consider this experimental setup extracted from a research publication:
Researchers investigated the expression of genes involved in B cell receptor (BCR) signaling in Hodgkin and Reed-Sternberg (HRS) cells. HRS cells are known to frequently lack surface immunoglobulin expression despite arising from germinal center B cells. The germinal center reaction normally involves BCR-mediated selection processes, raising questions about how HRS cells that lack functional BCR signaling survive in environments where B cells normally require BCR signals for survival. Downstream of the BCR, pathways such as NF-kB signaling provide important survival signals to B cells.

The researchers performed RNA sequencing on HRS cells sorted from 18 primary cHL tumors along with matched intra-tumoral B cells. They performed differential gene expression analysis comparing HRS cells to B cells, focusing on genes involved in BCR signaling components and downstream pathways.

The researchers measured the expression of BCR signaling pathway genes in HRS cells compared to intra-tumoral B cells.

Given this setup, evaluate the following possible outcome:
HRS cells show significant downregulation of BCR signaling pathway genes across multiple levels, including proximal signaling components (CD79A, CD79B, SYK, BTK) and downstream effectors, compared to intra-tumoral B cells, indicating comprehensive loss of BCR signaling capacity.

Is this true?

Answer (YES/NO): NO